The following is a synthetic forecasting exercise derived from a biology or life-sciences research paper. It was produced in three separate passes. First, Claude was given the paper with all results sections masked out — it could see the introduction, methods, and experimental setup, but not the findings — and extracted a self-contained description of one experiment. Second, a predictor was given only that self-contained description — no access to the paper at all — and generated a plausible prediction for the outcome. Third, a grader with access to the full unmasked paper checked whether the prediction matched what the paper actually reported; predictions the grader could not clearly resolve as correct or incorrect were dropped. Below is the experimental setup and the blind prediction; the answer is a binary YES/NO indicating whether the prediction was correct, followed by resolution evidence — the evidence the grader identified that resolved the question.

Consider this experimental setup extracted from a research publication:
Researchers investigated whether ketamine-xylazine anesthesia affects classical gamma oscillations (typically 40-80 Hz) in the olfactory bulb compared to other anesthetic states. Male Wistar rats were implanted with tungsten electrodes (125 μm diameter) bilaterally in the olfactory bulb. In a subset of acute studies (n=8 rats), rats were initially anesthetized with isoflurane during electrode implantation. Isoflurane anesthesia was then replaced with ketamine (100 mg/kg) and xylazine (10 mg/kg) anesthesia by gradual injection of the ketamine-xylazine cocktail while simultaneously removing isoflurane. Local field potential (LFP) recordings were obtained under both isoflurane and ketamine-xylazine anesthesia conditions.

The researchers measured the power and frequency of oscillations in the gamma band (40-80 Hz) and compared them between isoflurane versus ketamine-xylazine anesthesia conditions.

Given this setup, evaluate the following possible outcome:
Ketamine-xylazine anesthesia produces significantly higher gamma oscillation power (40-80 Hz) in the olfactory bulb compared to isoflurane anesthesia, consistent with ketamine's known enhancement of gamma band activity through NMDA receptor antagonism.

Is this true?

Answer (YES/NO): NO